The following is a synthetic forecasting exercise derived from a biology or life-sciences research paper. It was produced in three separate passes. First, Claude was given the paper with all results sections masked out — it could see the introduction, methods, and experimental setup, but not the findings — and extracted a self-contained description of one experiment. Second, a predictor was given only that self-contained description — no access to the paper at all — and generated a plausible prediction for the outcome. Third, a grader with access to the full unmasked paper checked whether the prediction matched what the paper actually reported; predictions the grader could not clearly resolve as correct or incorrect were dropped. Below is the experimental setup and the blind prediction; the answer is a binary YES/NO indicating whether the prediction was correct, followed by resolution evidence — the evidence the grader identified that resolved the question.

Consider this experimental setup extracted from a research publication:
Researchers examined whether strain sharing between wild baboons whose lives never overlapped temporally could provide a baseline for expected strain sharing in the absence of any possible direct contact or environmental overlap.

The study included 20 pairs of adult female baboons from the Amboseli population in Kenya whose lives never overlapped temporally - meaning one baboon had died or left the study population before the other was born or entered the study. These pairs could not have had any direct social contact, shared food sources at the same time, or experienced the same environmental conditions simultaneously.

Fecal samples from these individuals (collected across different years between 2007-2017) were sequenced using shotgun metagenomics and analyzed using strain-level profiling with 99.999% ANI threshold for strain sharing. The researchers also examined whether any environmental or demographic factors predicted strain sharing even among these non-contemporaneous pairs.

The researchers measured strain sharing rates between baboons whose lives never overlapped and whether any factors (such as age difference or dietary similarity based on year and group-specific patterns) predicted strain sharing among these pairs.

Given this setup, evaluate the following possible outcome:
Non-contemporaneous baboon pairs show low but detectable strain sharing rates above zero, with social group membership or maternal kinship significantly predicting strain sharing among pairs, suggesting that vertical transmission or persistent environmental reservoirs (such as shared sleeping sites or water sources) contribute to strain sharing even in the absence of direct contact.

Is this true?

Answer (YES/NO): NO